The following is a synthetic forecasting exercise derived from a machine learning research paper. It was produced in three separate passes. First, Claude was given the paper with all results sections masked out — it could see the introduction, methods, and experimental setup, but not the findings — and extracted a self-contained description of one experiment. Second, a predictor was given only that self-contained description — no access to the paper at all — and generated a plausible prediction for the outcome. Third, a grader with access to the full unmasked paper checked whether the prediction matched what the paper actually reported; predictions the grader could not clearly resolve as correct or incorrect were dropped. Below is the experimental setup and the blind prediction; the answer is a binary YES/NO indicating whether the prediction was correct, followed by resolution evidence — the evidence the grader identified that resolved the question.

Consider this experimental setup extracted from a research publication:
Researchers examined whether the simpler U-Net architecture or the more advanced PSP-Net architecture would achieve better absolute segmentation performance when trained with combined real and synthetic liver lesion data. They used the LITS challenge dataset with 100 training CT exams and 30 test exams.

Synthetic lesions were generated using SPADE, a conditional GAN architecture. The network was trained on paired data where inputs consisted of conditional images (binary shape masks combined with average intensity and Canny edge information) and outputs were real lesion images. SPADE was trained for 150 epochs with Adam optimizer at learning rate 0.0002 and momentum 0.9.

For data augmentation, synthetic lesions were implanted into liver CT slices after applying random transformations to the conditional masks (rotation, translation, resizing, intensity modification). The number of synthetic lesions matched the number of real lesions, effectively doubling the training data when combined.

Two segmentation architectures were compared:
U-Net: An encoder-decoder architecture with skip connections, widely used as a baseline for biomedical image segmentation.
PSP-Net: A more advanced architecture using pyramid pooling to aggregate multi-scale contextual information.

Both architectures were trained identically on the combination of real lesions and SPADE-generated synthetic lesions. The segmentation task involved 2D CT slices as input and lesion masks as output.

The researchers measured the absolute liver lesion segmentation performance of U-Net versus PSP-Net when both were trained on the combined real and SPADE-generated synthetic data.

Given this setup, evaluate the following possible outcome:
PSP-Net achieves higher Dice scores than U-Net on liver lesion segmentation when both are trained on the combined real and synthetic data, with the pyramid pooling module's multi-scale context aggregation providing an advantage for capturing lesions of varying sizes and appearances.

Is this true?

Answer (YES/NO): YES